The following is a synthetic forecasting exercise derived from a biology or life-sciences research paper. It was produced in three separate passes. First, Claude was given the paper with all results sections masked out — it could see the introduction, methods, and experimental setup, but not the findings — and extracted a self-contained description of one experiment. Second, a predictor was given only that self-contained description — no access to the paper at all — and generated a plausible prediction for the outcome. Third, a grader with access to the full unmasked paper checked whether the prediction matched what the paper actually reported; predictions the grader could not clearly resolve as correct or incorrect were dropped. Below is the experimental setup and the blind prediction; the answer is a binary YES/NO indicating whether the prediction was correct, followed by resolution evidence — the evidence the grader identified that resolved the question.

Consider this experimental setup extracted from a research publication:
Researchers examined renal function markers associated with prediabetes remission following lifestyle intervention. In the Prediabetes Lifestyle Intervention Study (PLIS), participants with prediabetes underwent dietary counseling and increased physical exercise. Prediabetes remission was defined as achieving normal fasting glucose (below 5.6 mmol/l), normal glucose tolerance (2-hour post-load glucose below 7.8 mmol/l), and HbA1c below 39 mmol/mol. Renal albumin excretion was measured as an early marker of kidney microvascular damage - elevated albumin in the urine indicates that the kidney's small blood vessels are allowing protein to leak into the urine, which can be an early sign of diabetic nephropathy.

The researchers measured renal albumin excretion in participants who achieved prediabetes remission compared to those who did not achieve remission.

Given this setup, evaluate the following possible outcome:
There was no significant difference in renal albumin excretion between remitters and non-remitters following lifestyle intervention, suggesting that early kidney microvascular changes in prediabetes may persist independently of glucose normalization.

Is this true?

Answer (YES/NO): NO